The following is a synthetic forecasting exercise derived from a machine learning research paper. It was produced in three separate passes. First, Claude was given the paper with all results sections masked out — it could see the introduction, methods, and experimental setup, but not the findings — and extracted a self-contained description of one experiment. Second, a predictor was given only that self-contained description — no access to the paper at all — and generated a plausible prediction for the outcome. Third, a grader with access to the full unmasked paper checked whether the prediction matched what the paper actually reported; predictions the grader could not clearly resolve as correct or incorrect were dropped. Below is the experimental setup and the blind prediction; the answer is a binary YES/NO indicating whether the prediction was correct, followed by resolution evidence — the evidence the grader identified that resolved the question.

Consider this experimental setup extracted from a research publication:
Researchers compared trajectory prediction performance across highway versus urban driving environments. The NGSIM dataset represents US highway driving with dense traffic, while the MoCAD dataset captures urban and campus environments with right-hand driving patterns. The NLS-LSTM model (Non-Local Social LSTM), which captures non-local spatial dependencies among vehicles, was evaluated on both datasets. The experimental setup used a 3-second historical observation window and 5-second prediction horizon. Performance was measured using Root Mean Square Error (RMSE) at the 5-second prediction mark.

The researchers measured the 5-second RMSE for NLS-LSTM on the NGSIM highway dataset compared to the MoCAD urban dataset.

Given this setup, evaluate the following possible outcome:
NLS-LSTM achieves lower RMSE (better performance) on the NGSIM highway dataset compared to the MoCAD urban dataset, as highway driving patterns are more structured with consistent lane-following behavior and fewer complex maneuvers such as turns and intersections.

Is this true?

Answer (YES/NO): NO